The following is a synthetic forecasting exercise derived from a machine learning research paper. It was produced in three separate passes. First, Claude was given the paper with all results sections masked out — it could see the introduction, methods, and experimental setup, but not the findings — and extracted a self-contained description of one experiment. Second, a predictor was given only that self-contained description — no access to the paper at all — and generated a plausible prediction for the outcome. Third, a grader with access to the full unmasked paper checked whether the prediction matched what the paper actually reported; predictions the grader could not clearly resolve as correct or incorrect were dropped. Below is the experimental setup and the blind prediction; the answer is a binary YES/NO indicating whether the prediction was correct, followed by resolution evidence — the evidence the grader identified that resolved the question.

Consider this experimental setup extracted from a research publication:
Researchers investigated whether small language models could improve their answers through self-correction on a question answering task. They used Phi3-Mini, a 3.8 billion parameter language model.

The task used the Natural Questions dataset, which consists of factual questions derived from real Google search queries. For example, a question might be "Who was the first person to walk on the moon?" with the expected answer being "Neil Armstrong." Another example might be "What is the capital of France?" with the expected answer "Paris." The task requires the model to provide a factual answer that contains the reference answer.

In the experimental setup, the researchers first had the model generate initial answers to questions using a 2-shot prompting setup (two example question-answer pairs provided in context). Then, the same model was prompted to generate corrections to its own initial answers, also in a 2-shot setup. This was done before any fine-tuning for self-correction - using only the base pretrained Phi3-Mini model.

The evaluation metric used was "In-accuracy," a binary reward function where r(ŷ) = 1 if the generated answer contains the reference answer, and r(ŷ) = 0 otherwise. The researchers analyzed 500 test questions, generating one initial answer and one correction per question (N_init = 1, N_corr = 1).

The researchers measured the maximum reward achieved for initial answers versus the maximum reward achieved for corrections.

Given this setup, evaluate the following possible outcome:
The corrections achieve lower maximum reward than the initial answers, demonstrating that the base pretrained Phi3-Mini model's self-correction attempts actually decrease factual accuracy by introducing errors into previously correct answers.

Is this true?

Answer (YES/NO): NO